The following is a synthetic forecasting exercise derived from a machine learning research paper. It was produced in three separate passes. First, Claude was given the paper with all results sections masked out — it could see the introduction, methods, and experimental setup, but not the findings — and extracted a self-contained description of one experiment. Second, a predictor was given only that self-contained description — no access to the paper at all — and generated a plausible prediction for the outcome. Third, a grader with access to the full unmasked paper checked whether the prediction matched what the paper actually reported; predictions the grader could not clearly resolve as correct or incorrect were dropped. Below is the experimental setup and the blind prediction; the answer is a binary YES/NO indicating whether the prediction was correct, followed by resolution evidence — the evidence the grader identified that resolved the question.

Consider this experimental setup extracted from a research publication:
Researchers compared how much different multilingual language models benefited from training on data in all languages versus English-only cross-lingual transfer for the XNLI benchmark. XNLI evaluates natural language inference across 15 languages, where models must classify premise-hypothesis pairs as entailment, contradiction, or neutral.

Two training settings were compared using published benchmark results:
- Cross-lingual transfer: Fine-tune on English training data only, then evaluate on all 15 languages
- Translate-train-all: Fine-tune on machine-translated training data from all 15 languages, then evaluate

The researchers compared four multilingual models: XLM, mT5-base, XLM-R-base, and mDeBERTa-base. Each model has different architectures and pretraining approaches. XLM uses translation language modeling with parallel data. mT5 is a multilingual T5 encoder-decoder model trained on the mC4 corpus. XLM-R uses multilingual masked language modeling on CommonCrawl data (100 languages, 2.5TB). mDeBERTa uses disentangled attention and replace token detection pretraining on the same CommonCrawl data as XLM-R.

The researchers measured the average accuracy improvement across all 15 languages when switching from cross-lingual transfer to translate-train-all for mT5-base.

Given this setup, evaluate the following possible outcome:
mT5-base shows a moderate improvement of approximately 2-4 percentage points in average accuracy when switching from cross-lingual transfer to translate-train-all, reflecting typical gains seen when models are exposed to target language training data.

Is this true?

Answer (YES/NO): NO